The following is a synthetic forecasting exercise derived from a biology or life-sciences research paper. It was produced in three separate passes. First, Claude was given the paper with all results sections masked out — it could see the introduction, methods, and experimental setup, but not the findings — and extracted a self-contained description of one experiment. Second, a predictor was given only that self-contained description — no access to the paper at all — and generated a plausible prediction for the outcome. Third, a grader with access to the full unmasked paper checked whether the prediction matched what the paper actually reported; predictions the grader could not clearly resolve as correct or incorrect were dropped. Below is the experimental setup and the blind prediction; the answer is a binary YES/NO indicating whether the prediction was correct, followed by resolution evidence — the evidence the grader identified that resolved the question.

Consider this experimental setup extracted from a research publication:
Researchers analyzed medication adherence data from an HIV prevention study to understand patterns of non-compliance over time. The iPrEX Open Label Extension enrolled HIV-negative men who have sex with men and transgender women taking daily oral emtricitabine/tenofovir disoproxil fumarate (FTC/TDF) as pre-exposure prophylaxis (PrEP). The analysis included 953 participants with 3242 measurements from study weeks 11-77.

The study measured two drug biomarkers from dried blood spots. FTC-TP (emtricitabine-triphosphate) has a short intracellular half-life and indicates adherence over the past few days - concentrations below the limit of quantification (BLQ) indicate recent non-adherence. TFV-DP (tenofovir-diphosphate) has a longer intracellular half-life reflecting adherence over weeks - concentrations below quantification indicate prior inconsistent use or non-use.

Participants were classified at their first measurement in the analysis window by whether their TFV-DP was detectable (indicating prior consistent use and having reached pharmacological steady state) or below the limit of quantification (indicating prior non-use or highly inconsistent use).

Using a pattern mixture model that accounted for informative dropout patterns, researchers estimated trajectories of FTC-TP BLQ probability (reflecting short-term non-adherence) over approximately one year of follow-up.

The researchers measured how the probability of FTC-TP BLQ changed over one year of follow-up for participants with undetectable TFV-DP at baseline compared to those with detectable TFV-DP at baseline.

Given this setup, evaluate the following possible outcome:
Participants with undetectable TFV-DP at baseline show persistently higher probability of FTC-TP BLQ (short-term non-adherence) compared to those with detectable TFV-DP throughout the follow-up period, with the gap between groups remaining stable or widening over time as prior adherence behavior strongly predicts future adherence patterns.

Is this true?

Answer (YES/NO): NO